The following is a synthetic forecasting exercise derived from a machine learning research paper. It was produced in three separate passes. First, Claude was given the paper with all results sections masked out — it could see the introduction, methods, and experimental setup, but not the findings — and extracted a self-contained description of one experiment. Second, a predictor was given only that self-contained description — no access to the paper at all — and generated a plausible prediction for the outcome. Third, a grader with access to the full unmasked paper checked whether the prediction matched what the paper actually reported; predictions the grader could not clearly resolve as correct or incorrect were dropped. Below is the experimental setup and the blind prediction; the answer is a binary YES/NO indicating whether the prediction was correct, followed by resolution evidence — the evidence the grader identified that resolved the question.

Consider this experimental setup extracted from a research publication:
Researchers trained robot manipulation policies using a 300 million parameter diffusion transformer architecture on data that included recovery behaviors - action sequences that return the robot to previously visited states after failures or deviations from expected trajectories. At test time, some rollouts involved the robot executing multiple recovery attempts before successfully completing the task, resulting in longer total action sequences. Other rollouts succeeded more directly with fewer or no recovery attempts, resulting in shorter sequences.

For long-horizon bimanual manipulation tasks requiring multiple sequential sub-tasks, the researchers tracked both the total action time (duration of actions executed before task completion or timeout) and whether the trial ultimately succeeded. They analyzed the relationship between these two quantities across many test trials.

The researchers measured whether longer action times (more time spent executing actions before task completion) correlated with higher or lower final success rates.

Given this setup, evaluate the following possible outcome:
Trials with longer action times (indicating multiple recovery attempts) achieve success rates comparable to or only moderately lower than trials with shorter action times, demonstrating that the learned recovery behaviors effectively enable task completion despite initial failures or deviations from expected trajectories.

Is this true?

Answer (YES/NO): NO